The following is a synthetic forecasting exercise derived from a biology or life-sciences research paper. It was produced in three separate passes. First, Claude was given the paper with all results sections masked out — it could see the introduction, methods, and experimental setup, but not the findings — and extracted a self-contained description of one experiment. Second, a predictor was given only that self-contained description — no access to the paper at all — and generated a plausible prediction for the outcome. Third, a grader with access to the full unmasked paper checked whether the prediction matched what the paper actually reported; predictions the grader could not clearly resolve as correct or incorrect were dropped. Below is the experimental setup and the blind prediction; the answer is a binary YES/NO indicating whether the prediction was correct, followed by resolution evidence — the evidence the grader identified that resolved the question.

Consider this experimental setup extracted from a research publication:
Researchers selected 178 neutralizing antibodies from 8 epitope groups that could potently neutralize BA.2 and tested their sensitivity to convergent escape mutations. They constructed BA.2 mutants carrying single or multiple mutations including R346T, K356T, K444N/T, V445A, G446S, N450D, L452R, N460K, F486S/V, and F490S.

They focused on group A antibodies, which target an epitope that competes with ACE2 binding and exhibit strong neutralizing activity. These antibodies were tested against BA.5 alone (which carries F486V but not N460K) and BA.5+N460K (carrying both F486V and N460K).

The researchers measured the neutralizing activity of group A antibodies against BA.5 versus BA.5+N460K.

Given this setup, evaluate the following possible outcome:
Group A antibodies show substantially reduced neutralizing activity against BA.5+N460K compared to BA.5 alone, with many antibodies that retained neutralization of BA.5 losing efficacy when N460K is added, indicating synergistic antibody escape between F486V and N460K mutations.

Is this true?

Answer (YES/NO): YES